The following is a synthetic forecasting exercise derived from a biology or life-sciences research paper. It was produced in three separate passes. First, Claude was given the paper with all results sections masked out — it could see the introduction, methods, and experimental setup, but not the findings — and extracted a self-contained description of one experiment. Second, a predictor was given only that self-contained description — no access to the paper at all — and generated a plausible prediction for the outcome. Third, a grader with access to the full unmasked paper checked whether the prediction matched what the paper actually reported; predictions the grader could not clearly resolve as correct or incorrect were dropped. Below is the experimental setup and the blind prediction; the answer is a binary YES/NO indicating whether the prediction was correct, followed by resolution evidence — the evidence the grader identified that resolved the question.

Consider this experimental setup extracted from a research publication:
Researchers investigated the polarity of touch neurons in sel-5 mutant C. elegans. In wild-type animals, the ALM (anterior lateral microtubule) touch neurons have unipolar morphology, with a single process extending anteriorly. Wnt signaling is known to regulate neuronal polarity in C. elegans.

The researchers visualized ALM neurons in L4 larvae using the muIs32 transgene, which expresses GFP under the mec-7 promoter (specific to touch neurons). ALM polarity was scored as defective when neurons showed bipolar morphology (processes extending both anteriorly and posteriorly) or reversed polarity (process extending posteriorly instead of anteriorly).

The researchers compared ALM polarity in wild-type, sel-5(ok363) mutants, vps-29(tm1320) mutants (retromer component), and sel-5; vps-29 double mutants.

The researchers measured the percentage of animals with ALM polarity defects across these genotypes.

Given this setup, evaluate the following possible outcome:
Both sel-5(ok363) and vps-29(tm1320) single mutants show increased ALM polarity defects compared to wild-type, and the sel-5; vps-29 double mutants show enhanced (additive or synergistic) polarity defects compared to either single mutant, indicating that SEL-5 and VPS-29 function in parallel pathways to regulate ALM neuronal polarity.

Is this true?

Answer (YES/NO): NO